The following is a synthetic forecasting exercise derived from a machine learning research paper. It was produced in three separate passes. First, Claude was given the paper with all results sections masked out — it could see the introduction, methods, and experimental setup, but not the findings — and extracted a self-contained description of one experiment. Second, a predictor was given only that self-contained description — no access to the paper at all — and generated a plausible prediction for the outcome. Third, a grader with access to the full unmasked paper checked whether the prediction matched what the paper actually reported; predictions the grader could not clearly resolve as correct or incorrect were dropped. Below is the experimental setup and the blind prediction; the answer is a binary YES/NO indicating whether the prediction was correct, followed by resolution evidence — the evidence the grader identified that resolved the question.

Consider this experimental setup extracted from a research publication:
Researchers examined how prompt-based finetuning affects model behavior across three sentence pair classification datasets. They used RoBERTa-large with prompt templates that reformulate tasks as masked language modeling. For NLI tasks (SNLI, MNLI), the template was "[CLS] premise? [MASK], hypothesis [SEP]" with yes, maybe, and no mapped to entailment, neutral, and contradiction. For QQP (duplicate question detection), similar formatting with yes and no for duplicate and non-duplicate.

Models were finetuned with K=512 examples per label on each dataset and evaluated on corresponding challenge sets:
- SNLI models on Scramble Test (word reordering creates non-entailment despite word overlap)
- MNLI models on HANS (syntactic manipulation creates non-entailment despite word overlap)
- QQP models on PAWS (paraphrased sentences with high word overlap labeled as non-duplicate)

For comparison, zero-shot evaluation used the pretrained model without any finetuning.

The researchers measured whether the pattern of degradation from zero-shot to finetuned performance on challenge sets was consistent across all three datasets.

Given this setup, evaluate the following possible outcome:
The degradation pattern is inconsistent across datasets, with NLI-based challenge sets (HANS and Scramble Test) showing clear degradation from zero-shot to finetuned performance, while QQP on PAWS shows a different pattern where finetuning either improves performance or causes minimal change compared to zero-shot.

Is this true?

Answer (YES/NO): NO